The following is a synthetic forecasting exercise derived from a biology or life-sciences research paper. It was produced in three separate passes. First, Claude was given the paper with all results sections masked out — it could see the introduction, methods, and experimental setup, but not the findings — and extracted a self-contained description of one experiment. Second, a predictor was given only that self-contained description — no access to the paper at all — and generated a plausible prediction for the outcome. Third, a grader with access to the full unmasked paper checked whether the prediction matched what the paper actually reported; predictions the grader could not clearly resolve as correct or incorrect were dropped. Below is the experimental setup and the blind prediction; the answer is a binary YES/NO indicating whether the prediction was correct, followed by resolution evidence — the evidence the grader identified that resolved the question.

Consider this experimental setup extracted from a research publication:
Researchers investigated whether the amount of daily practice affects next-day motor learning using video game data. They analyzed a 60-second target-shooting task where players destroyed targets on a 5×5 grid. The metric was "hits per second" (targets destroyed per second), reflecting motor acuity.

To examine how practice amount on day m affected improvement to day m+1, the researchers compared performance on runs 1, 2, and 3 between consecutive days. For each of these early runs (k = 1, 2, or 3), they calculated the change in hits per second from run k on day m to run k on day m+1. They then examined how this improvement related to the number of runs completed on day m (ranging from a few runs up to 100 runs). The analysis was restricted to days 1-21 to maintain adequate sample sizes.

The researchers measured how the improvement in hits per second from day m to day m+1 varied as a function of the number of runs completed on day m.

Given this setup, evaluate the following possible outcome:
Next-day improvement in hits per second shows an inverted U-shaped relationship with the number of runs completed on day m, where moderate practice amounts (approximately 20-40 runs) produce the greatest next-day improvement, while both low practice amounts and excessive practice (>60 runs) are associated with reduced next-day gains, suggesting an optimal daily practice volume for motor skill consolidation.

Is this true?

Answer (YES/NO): NO